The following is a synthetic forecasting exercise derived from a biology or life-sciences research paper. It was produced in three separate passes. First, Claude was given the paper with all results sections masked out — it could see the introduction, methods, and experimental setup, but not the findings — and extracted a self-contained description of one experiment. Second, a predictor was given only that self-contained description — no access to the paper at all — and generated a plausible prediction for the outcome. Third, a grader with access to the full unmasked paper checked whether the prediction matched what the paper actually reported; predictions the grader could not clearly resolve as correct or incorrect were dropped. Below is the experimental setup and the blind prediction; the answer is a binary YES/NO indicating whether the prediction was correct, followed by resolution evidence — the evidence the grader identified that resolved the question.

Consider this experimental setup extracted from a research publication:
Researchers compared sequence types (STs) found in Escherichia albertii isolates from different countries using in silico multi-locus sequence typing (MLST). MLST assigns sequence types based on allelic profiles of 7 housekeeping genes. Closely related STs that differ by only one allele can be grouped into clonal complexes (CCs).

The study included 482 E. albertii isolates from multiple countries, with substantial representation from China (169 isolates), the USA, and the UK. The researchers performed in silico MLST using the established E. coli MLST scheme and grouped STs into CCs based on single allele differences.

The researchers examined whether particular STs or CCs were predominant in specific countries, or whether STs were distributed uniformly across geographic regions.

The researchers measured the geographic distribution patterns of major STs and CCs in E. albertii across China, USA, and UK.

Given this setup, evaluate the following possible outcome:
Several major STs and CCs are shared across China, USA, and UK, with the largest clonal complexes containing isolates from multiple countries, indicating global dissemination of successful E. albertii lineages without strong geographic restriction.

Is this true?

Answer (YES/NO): NO